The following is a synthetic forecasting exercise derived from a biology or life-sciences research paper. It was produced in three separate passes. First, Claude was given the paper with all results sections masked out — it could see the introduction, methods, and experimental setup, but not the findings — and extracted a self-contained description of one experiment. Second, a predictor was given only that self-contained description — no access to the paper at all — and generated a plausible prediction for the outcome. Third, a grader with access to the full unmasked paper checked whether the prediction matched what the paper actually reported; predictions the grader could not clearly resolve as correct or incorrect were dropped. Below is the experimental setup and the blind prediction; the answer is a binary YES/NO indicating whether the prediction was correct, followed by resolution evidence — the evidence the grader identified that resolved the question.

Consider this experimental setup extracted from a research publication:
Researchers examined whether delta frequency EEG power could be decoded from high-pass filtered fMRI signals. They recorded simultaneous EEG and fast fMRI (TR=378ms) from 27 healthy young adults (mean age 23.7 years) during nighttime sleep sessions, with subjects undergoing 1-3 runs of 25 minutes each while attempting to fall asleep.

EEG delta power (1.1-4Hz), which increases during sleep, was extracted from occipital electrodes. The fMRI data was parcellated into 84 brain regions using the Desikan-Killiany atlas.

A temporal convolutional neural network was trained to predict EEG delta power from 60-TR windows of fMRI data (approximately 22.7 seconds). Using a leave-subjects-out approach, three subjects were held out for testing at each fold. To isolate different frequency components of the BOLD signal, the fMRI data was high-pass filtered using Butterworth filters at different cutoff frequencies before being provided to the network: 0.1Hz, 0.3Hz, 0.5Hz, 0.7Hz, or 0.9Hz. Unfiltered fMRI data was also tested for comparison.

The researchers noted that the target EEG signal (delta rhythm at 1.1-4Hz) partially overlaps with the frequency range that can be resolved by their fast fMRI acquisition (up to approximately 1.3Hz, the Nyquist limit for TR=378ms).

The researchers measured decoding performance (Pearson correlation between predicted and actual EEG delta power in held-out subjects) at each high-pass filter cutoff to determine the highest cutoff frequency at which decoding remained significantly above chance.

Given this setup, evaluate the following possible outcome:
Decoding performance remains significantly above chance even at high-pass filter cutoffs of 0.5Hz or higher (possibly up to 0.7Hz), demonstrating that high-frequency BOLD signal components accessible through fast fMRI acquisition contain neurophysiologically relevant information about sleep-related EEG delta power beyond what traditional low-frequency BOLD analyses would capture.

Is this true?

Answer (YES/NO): YES